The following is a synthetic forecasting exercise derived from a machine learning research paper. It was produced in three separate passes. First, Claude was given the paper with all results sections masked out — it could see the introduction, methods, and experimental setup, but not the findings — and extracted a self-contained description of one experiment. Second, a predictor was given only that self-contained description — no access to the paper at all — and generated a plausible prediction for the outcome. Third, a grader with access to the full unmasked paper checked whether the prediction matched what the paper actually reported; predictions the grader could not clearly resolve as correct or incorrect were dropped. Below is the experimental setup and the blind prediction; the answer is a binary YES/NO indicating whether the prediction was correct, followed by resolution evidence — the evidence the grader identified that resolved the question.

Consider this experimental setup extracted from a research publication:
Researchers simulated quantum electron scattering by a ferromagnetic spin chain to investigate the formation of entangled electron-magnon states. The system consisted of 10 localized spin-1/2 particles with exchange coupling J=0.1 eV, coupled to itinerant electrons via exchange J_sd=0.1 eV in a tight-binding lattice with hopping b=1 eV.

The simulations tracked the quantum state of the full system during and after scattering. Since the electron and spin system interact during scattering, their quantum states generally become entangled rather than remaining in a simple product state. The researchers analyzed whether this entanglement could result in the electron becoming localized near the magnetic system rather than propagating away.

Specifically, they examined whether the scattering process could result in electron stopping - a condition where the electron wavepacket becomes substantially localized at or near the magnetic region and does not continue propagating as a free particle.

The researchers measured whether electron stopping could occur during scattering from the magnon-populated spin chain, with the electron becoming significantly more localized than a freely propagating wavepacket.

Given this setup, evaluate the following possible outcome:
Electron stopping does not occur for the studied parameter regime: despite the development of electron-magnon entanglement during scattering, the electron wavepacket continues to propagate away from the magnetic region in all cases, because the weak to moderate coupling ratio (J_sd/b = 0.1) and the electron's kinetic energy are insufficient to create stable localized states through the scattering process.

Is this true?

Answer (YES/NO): NO